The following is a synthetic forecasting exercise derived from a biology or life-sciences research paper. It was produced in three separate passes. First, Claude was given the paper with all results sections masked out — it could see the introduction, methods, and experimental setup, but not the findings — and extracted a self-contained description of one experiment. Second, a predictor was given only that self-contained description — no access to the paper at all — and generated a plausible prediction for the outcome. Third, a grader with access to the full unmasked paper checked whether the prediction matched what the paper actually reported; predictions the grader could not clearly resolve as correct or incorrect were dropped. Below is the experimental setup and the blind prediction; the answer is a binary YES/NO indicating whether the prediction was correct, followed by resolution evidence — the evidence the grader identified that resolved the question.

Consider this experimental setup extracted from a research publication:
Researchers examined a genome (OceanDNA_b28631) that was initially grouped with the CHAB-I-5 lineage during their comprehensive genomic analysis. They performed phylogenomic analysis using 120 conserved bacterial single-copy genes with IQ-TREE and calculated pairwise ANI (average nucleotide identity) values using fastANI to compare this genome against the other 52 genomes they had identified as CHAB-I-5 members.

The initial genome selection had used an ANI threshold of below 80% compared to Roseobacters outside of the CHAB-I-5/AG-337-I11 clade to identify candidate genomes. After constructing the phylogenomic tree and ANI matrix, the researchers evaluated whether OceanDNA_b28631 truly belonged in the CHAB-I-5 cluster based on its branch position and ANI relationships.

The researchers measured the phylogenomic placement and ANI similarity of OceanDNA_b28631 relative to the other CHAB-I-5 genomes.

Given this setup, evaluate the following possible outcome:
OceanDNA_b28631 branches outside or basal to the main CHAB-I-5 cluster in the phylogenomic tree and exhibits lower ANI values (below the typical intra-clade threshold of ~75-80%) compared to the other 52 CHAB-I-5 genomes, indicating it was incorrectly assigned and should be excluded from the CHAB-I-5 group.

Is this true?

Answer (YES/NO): YES